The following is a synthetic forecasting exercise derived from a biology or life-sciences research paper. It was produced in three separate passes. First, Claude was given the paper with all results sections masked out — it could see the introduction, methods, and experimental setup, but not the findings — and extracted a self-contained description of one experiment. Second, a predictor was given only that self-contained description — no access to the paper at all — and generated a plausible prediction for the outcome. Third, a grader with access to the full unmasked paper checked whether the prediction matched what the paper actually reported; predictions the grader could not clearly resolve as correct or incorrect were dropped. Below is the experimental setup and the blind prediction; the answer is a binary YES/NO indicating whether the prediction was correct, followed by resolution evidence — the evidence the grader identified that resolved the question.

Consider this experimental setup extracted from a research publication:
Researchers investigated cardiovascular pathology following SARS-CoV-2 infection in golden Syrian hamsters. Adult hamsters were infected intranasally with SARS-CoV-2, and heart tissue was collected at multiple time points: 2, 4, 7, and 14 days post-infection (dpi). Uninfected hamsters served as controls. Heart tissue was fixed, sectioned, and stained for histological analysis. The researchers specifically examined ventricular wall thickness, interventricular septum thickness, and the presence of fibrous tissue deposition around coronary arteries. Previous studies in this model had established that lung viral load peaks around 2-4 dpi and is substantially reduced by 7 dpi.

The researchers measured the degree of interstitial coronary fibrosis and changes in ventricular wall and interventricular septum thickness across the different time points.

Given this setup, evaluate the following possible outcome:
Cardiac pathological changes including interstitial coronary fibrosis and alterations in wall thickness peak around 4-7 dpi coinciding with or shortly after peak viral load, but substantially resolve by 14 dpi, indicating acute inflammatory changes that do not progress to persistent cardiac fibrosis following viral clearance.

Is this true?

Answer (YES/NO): NO